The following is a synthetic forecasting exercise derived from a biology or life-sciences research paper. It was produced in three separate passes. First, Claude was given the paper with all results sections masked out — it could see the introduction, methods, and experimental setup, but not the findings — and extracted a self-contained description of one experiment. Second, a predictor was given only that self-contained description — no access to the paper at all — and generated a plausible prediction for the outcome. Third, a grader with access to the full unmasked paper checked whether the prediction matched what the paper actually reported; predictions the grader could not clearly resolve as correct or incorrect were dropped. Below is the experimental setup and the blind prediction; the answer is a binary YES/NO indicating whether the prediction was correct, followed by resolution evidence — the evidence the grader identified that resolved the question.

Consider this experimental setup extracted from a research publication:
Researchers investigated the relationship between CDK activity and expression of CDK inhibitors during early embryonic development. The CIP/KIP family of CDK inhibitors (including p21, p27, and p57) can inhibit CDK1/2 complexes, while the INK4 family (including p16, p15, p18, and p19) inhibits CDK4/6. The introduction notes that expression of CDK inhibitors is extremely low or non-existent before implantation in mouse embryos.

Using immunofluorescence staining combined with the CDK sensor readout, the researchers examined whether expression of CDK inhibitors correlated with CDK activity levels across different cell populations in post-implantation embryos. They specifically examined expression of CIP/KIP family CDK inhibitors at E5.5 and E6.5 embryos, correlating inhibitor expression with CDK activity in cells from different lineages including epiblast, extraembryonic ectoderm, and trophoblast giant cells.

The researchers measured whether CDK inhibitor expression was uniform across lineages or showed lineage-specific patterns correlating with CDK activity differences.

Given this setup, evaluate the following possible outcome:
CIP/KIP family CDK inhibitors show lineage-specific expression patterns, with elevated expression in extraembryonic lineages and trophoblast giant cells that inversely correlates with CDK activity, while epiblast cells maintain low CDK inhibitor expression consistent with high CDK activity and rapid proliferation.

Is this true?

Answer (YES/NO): NO